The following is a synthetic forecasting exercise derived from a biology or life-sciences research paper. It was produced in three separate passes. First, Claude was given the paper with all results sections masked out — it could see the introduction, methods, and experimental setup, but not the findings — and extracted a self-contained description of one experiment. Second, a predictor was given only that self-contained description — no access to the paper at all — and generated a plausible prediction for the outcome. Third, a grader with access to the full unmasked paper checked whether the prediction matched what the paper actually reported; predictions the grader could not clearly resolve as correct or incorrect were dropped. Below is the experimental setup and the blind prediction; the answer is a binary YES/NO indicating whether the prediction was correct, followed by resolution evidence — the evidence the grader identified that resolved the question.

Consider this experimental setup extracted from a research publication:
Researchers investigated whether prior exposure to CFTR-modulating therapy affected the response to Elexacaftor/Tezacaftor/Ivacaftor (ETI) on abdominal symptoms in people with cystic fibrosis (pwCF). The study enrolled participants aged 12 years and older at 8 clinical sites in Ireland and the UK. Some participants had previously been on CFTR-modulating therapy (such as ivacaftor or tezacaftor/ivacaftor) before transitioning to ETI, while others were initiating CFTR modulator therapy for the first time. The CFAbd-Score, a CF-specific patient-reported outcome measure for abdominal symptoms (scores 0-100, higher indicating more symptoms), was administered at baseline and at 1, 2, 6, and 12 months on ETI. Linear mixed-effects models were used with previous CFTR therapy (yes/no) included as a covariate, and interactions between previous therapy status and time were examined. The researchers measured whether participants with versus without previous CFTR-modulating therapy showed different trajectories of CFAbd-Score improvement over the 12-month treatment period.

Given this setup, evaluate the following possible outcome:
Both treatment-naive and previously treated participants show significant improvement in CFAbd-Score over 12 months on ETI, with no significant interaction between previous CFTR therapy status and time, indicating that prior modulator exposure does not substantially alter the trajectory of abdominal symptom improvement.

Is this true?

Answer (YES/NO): YES